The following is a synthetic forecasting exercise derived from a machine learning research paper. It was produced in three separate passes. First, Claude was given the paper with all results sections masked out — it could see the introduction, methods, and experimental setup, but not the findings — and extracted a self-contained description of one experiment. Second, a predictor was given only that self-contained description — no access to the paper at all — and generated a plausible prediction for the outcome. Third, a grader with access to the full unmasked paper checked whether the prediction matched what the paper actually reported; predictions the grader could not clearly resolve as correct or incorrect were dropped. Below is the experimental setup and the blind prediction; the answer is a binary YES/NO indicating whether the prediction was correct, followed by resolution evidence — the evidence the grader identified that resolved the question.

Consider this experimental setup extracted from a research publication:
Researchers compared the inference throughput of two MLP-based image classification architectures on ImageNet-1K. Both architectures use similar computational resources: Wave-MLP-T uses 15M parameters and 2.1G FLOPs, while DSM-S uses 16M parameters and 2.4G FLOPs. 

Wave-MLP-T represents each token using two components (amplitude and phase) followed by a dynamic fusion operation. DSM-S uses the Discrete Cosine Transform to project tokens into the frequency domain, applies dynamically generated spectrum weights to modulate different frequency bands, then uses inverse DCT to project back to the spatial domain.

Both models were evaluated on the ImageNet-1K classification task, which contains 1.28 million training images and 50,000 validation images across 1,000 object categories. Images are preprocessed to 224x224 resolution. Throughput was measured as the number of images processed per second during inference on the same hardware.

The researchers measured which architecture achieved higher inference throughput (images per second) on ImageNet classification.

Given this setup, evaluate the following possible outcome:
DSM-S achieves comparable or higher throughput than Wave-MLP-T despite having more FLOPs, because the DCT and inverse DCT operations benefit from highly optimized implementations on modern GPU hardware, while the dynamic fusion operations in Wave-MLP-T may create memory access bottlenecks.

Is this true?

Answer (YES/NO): NO